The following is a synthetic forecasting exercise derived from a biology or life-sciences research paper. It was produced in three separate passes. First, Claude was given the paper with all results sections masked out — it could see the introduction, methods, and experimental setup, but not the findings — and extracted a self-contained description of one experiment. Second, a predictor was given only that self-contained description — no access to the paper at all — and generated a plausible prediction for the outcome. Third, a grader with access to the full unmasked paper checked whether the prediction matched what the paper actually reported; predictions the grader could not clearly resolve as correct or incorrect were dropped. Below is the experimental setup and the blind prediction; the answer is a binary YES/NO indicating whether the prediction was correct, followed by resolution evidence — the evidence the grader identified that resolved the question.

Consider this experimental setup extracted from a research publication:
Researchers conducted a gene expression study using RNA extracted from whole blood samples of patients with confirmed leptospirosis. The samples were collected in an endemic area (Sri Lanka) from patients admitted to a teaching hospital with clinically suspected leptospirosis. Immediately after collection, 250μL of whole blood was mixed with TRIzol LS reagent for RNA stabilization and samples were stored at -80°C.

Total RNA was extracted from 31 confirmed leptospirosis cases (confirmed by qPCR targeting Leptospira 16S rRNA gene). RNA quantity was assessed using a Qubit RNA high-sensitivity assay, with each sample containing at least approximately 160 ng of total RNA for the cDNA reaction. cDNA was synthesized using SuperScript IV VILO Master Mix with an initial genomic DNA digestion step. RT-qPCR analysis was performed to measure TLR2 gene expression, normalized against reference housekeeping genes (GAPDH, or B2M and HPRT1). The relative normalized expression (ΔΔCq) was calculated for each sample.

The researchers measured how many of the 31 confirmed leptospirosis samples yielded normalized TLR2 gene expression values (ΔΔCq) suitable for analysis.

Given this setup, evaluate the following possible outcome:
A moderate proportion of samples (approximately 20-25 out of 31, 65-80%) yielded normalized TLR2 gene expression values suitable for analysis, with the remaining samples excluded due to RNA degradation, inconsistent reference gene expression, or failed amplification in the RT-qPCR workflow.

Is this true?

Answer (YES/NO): NO